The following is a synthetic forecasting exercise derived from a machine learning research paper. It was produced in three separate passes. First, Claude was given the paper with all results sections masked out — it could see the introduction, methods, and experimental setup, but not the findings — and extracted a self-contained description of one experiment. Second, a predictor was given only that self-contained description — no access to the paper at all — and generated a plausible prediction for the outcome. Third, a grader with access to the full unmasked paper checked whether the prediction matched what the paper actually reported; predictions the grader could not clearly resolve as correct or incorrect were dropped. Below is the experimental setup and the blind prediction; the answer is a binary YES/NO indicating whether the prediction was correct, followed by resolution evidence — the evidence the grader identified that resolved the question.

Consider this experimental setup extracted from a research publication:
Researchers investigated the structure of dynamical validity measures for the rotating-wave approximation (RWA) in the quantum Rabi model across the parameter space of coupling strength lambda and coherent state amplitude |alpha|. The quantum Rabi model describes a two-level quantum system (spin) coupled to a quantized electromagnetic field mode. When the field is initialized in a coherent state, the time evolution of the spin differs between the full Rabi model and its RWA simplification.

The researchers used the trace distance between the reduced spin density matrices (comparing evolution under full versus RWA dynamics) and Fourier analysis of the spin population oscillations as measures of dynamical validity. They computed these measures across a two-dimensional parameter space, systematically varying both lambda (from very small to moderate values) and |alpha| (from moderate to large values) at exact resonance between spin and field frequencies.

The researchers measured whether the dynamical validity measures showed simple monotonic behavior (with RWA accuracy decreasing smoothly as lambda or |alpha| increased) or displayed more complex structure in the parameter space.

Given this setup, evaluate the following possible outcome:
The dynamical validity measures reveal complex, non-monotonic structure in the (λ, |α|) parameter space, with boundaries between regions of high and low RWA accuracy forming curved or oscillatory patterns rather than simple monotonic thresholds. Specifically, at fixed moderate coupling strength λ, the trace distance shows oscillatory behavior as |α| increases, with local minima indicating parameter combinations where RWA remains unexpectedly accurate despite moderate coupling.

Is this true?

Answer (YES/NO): NO